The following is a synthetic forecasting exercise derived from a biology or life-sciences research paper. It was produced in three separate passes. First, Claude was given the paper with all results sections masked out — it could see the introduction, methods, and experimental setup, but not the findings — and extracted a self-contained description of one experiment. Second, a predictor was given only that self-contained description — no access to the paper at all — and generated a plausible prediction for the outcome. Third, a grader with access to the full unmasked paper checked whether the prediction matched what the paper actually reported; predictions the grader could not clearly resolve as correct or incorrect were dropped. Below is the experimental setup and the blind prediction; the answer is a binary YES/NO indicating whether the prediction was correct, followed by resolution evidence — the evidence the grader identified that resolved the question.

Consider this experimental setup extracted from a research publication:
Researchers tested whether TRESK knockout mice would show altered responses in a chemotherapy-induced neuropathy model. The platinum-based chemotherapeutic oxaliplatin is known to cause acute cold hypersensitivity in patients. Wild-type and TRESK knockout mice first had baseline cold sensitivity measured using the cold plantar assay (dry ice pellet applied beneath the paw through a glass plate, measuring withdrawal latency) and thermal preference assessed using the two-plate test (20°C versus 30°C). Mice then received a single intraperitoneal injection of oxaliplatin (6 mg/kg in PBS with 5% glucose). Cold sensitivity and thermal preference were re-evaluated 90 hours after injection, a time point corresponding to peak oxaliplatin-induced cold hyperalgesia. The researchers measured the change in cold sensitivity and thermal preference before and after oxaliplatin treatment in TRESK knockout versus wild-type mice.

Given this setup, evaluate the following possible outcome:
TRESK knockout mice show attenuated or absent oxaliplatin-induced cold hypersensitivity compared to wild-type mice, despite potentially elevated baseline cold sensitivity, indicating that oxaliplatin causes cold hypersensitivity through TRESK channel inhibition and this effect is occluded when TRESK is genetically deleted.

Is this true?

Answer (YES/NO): NO